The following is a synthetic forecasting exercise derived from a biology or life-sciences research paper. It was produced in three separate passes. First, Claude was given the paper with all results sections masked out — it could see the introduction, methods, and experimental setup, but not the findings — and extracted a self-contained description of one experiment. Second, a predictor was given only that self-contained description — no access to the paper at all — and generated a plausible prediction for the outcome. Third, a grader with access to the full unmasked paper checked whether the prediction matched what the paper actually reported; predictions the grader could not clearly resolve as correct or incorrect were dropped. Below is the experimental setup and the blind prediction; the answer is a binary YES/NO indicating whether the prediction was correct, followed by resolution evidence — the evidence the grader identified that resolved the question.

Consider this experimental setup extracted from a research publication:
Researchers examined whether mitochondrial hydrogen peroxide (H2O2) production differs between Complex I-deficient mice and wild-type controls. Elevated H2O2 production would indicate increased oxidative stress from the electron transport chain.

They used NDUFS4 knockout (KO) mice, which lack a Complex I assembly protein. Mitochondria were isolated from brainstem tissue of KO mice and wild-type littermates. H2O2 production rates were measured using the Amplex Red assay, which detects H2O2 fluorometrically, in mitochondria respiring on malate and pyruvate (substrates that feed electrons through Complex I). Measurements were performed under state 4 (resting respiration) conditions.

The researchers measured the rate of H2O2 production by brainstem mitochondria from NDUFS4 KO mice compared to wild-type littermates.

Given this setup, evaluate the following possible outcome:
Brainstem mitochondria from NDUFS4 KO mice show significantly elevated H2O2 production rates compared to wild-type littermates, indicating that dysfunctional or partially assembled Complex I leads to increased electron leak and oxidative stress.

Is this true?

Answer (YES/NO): NO